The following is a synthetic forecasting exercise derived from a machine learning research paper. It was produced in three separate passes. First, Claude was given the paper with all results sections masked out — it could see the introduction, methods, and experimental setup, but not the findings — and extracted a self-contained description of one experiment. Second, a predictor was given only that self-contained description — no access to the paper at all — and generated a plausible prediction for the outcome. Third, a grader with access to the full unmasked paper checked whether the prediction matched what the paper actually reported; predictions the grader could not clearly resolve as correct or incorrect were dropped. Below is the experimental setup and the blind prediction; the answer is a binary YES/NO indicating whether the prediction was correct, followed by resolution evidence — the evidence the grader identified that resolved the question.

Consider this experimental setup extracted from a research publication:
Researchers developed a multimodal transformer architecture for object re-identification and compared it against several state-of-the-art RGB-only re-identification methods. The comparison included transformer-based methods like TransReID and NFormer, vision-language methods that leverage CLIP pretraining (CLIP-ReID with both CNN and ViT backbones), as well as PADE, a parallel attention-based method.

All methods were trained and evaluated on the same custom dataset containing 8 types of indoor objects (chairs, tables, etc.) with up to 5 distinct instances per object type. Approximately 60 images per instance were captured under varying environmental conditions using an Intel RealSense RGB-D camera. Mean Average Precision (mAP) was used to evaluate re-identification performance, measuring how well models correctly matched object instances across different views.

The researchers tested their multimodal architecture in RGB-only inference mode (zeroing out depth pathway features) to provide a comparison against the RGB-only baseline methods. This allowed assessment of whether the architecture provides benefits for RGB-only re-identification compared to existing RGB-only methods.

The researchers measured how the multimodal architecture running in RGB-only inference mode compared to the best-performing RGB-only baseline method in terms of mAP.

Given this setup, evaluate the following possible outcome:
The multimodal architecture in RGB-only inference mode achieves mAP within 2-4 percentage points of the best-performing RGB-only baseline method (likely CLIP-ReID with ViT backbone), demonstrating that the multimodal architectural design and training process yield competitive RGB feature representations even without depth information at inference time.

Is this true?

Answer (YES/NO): NO